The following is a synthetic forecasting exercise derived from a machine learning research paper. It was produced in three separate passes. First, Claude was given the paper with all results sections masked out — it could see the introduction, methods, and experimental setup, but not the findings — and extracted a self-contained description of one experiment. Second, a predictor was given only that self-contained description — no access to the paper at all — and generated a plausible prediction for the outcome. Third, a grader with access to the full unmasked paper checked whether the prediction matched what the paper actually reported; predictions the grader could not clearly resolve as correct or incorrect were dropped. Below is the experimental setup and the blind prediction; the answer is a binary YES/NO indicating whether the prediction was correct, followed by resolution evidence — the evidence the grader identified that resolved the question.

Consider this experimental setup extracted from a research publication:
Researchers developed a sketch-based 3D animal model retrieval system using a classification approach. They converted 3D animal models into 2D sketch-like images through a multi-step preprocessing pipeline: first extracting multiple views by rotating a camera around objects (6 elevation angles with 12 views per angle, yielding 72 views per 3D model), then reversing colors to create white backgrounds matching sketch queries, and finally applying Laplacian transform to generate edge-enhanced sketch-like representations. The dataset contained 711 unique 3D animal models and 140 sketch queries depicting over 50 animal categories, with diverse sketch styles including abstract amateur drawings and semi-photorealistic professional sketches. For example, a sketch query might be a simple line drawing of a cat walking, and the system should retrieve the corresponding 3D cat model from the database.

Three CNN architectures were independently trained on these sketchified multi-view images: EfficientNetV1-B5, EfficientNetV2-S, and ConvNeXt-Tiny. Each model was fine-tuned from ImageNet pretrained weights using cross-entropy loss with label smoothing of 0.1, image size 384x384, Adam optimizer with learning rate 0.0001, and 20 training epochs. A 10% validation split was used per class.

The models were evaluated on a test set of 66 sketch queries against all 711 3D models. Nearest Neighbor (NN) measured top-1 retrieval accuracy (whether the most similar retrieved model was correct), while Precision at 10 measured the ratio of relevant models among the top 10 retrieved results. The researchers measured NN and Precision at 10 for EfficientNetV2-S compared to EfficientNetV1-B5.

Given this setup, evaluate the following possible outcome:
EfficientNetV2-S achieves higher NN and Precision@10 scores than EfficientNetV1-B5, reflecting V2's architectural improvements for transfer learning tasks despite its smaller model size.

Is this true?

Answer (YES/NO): NO